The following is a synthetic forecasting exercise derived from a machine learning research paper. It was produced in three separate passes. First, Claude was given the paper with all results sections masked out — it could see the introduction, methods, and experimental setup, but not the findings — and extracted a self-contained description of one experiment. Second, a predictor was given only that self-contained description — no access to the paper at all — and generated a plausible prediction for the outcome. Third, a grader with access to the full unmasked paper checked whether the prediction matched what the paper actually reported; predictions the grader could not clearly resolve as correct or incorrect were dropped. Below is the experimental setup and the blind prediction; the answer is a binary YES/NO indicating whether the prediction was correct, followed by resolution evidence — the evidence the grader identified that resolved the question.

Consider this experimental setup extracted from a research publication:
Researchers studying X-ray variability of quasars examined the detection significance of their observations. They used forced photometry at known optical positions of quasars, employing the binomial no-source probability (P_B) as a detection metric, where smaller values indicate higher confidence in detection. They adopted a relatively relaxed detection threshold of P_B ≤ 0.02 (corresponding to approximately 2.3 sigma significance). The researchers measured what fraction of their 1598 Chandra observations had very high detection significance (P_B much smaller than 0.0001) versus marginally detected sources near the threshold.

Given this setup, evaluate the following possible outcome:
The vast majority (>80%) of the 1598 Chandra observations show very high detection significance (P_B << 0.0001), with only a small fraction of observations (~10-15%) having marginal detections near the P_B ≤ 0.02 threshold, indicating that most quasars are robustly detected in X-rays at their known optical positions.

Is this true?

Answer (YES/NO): NO